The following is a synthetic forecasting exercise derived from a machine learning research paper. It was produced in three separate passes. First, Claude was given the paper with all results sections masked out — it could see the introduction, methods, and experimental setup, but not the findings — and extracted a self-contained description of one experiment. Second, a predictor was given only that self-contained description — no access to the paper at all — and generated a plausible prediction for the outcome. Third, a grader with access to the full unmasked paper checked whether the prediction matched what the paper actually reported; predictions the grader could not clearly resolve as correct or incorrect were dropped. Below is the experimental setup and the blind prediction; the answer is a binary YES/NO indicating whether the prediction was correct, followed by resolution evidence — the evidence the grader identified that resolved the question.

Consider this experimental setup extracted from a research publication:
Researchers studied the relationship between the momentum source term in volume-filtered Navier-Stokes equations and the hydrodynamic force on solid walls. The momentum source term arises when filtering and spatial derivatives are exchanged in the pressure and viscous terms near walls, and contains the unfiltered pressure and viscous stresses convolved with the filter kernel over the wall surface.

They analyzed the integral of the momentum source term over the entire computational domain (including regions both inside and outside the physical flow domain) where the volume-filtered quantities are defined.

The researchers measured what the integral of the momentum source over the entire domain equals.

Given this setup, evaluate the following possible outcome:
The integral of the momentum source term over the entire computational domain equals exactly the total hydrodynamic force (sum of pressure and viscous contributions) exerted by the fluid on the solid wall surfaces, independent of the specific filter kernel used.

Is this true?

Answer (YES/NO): YES